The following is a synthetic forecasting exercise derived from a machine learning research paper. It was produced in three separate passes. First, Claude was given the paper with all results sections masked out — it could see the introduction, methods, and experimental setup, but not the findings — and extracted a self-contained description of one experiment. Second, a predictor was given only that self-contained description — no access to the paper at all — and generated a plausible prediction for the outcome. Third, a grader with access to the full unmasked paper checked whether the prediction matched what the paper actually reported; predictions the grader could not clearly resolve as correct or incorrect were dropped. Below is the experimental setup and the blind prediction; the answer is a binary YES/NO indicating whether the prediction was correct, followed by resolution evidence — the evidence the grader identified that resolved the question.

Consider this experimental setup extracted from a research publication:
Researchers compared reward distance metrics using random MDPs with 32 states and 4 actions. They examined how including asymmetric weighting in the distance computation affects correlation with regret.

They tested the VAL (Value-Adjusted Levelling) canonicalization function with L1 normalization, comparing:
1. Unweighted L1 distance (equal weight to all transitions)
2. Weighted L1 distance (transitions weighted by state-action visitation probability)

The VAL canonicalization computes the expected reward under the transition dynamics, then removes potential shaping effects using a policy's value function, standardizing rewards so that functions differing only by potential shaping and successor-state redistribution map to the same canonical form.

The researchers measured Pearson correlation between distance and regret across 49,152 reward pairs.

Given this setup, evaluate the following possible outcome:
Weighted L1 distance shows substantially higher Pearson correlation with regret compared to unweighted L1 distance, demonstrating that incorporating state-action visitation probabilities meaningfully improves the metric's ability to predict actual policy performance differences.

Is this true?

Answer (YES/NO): NO